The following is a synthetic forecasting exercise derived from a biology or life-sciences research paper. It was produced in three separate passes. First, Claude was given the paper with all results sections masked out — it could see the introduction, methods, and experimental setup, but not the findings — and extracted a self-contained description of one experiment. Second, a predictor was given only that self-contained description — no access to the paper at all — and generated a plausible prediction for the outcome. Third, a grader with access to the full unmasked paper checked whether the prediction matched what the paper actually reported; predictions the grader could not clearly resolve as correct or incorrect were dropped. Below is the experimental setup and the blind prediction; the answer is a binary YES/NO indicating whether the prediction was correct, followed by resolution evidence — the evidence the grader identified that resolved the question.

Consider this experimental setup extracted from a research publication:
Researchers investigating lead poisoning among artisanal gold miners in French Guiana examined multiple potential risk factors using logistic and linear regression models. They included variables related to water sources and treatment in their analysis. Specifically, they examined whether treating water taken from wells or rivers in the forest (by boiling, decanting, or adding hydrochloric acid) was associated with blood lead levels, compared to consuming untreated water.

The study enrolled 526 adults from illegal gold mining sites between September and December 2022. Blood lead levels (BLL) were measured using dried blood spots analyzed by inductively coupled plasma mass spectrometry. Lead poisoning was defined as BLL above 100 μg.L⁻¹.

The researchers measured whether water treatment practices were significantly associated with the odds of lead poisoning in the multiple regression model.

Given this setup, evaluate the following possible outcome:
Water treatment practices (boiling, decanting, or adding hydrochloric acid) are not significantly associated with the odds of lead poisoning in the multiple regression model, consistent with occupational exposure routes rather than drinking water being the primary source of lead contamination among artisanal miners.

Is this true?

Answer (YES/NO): YES